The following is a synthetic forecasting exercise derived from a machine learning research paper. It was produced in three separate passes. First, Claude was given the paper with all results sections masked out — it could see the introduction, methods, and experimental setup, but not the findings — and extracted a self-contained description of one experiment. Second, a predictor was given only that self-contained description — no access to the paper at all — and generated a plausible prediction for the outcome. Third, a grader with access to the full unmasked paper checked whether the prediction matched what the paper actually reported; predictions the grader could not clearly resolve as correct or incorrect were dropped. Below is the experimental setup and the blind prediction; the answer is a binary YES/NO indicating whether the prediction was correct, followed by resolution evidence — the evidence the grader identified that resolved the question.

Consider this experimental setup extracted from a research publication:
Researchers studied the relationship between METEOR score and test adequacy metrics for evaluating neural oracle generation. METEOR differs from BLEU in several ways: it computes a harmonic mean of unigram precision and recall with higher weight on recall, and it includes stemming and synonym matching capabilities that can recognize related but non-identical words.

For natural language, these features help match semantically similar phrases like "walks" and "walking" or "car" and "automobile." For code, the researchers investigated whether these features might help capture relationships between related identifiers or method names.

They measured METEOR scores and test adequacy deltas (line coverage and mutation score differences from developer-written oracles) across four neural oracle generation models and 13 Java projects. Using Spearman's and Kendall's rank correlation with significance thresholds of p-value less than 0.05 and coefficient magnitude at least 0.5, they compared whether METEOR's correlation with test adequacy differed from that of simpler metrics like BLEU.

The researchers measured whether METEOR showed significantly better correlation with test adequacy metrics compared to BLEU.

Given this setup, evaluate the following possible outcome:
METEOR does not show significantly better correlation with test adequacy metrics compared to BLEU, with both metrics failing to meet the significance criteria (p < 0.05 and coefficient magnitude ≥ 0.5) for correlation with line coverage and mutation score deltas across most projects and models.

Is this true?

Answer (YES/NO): YES